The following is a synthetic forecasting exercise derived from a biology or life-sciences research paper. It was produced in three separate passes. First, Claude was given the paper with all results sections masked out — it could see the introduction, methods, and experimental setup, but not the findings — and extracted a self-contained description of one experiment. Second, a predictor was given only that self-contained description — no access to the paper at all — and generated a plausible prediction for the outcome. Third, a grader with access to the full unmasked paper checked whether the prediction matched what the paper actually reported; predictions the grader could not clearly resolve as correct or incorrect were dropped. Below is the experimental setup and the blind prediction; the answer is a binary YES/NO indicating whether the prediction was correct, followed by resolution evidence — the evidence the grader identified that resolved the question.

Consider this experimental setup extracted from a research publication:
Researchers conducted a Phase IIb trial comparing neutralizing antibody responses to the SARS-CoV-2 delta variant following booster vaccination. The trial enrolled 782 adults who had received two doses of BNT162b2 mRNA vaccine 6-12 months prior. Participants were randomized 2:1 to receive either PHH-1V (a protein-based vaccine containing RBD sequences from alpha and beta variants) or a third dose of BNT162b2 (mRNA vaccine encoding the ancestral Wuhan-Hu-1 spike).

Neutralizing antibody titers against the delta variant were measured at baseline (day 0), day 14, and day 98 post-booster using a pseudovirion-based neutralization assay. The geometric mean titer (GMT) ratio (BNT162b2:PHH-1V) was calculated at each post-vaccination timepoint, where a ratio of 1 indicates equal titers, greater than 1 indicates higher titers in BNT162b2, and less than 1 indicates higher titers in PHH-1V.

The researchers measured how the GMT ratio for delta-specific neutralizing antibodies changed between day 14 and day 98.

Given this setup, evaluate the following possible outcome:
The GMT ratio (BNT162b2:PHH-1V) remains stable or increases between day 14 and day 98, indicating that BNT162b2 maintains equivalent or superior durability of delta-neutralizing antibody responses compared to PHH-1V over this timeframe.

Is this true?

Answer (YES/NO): NO